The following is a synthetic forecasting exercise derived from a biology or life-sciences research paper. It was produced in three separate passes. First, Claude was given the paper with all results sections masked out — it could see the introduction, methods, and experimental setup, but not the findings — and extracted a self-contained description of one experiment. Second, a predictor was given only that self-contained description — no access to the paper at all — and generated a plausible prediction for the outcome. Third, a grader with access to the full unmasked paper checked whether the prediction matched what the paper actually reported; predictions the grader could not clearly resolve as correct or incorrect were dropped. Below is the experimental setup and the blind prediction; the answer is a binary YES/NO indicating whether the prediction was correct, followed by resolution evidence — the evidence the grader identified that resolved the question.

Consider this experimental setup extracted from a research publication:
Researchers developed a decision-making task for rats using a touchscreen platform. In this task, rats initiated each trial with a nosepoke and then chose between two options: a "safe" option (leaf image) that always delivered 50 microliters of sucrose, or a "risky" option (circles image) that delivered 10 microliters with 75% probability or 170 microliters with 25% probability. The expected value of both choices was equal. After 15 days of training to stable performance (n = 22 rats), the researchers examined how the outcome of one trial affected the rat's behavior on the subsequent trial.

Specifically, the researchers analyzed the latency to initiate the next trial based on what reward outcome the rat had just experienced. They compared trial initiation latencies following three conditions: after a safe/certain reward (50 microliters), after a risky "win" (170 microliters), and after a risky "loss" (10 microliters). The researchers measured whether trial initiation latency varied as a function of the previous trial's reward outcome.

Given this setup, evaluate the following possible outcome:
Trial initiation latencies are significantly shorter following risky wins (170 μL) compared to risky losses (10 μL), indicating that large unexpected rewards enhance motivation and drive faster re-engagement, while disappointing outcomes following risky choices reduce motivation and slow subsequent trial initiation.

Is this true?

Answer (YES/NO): YES